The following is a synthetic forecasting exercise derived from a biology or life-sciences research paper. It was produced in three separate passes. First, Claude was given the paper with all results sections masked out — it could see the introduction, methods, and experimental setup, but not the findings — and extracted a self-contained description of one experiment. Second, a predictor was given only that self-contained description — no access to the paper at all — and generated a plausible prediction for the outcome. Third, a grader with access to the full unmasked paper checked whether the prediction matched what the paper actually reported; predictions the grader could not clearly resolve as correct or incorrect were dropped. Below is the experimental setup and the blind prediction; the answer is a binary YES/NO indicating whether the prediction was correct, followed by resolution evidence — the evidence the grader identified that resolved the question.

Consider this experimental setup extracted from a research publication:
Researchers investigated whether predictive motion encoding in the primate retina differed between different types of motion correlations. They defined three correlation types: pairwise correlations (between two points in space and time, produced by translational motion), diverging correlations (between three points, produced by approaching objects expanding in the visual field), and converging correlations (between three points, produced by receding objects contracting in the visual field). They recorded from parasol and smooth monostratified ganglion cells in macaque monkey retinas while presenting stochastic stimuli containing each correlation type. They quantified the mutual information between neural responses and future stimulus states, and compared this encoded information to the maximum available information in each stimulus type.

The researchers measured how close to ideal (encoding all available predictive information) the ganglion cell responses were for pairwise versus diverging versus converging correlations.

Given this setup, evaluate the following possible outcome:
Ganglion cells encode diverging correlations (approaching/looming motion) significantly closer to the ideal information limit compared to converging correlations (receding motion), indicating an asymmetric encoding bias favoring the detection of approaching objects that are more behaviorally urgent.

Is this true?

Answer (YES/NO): YES